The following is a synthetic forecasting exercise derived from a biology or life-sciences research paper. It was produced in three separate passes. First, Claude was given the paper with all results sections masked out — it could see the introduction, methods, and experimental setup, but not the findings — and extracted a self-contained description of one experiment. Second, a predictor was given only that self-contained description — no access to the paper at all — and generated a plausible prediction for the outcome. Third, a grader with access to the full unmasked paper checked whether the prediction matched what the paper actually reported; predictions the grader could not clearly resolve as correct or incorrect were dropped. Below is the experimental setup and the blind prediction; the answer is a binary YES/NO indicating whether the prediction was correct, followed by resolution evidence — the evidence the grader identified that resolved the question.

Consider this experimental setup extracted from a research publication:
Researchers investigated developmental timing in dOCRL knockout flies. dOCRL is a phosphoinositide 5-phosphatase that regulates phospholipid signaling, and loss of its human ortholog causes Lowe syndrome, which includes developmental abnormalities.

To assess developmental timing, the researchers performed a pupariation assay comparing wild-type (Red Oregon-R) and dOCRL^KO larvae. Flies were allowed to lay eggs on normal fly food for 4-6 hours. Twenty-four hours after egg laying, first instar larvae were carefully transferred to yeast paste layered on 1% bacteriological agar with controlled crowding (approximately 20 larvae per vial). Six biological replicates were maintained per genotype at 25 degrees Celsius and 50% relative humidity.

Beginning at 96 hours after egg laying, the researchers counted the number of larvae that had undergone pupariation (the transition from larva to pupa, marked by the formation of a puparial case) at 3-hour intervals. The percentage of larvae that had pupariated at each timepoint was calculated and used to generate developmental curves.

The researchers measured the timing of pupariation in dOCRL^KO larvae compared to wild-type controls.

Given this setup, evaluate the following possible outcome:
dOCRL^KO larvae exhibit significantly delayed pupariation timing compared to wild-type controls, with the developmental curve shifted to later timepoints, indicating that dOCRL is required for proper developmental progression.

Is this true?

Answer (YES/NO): YES